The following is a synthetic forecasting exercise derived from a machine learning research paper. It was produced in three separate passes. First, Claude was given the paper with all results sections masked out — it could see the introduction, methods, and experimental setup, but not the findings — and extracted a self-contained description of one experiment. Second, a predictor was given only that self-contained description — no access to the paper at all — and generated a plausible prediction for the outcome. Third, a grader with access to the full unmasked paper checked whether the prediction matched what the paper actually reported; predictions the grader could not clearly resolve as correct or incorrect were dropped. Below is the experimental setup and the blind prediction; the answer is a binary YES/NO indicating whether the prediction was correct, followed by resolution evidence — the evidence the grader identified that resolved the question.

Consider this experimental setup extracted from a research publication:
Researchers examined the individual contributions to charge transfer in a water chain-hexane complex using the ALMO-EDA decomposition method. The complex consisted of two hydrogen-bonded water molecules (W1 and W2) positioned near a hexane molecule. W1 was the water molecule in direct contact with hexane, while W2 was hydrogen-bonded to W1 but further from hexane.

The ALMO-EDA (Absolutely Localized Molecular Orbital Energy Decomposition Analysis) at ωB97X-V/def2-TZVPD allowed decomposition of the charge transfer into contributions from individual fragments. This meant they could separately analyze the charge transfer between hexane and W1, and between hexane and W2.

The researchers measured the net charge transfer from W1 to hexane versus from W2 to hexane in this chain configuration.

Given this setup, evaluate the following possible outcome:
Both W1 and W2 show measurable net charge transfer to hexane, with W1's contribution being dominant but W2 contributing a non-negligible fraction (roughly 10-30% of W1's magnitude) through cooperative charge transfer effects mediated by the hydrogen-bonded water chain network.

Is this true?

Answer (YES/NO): NO